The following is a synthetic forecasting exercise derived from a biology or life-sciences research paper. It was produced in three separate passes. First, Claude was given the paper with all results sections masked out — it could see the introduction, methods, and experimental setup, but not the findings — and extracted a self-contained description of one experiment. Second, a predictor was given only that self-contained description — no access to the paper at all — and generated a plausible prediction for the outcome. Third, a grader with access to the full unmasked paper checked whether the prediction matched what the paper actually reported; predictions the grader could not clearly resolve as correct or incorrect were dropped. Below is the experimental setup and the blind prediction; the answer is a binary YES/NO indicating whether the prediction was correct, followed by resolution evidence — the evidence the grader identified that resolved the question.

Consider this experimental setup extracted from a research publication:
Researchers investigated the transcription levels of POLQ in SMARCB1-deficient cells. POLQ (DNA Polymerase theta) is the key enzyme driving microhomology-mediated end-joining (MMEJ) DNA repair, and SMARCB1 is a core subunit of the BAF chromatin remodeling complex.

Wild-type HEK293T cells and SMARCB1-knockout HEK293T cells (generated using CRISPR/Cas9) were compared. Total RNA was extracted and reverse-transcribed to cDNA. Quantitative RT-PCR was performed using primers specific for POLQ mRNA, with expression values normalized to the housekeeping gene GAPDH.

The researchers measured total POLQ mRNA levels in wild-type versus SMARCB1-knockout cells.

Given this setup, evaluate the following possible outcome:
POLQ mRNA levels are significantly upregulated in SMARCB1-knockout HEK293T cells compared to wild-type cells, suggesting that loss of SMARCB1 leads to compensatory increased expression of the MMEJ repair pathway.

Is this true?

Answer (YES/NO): NO